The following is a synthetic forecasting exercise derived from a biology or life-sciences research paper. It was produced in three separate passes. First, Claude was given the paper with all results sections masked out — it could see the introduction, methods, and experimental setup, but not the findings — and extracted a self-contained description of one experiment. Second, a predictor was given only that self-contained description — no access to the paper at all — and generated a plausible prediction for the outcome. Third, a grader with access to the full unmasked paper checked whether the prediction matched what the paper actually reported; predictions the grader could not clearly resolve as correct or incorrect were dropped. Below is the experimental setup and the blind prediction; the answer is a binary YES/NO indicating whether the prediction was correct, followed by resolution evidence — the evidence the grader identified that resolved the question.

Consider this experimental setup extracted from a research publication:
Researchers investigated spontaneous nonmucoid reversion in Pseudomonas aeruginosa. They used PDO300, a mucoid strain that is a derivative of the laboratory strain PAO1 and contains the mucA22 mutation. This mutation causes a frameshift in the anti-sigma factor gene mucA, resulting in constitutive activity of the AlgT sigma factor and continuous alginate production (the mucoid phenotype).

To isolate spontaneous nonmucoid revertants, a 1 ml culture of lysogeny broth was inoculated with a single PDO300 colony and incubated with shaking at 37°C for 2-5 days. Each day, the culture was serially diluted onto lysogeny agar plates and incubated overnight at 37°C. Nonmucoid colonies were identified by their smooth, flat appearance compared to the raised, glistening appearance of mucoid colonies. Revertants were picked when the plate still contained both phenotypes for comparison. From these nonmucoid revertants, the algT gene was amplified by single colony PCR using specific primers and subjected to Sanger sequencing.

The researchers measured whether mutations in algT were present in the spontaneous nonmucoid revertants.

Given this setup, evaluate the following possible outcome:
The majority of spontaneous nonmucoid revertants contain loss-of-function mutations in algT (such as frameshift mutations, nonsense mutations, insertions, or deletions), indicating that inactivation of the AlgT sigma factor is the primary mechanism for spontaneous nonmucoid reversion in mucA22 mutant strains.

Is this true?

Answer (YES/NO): NO